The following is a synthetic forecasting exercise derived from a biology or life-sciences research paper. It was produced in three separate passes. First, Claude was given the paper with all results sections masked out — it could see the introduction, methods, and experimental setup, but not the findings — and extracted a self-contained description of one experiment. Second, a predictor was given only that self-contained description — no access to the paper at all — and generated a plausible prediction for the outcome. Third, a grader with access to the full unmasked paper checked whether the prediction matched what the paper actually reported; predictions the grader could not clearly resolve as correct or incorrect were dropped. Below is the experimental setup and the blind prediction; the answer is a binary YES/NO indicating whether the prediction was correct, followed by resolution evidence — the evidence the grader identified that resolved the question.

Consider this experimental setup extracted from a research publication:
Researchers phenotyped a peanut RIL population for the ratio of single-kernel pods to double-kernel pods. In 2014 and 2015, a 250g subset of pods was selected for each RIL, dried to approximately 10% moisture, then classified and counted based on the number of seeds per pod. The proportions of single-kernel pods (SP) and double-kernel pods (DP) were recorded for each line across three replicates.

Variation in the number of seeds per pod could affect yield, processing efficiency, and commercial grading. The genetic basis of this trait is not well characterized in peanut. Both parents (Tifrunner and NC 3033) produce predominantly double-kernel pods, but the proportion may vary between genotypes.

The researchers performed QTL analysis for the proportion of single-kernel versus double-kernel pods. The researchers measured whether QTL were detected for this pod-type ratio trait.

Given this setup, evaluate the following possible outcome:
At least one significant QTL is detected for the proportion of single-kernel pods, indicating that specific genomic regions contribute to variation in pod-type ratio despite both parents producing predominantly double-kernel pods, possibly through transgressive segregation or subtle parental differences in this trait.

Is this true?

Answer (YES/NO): YES